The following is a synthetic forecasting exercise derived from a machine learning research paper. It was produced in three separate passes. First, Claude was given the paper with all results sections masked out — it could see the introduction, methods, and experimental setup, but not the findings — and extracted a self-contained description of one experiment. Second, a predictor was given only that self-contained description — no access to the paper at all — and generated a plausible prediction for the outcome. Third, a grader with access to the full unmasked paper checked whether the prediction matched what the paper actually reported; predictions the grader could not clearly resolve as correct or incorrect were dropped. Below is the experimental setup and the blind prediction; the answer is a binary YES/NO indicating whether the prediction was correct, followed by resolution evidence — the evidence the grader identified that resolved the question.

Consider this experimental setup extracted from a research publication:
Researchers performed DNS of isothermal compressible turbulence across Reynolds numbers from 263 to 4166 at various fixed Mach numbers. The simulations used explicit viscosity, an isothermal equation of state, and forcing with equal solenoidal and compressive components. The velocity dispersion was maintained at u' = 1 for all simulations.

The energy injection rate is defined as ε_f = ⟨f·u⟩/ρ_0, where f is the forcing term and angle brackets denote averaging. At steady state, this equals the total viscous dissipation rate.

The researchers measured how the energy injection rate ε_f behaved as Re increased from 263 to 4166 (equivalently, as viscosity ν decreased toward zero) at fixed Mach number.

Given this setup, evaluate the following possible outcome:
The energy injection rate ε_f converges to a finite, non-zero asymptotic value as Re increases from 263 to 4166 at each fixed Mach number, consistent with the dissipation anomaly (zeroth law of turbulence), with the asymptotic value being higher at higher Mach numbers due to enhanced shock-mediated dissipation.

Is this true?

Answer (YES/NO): YES